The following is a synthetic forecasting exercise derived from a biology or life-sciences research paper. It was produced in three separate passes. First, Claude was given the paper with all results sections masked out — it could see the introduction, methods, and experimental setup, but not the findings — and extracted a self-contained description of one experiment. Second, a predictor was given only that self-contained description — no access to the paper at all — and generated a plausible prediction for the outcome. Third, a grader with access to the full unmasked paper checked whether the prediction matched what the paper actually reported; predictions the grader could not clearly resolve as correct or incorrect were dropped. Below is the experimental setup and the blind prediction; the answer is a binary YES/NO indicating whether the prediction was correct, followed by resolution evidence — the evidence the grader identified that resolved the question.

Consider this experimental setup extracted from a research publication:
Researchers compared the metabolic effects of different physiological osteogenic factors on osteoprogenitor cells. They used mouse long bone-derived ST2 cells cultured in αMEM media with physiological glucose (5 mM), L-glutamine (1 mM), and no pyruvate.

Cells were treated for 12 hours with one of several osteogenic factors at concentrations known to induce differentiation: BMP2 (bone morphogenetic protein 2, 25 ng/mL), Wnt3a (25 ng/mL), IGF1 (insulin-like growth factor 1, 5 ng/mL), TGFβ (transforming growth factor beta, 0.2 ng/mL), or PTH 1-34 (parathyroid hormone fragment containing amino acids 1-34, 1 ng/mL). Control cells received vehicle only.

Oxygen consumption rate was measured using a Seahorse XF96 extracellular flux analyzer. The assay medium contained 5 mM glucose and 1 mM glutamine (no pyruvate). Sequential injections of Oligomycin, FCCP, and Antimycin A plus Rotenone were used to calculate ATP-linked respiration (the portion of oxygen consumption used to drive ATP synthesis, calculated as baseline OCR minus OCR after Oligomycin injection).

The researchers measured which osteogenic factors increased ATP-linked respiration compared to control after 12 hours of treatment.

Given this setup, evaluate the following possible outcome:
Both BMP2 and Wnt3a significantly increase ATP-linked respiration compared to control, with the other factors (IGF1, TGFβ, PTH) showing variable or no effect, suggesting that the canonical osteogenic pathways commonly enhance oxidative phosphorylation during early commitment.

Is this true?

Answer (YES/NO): NO